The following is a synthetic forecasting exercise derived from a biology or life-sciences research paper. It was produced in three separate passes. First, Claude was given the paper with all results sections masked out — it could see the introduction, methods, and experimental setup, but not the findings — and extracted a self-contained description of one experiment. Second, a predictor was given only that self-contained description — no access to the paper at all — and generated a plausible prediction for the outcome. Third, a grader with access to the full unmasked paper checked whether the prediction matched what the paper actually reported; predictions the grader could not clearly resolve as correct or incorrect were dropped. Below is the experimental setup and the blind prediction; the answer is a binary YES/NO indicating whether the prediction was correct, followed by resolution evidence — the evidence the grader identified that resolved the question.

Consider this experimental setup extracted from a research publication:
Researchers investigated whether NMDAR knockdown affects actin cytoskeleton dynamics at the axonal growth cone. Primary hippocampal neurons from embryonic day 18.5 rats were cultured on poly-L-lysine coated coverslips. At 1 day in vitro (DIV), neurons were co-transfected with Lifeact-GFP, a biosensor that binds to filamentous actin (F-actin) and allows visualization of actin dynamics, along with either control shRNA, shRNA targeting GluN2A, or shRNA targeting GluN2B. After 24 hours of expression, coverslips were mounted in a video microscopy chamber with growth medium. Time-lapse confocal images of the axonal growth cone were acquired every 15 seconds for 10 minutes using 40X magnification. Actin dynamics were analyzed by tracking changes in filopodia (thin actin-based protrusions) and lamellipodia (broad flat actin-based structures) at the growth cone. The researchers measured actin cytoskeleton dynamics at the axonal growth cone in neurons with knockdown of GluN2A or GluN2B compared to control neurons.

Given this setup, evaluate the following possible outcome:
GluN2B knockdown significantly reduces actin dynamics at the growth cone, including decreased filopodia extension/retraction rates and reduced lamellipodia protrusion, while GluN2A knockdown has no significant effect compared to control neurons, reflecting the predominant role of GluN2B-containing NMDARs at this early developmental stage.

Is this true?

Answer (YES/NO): NO